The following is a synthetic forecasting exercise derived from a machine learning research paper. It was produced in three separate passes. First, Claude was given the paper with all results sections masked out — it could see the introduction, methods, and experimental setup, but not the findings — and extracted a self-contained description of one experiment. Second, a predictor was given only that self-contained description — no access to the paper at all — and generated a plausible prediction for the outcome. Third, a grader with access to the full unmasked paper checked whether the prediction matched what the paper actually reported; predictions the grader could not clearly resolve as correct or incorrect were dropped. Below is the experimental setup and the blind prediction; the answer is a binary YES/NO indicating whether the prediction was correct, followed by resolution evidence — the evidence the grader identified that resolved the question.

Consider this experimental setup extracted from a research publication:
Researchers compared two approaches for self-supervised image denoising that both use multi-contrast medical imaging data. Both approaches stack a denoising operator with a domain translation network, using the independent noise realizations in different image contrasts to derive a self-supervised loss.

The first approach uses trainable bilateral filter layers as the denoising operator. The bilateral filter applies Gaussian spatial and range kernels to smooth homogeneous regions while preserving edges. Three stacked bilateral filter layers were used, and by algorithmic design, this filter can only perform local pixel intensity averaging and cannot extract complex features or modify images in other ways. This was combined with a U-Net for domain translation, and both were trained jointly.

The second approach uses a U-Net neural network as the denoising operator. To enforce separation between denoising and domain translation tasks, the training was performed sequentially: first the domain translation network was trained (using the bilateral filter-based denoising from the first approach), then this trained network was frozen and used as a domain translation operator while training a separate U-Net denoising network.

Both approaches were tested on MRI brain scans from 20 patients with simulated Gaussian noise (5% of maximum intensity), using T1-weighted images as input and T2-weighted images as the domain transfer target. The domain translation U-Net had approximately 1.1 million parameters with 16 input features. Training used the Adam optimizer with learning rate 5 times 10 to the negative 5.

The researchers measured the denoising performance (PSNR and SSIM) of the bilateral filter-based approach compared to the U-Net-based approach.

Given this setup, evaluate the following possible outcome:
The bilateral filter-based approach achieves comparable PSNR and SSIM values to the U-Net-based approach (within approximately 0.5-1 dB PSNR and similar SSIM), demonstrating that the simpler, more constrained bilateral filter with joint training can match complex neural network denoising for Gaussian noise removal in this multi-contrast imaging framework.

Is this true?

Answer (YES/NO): NO